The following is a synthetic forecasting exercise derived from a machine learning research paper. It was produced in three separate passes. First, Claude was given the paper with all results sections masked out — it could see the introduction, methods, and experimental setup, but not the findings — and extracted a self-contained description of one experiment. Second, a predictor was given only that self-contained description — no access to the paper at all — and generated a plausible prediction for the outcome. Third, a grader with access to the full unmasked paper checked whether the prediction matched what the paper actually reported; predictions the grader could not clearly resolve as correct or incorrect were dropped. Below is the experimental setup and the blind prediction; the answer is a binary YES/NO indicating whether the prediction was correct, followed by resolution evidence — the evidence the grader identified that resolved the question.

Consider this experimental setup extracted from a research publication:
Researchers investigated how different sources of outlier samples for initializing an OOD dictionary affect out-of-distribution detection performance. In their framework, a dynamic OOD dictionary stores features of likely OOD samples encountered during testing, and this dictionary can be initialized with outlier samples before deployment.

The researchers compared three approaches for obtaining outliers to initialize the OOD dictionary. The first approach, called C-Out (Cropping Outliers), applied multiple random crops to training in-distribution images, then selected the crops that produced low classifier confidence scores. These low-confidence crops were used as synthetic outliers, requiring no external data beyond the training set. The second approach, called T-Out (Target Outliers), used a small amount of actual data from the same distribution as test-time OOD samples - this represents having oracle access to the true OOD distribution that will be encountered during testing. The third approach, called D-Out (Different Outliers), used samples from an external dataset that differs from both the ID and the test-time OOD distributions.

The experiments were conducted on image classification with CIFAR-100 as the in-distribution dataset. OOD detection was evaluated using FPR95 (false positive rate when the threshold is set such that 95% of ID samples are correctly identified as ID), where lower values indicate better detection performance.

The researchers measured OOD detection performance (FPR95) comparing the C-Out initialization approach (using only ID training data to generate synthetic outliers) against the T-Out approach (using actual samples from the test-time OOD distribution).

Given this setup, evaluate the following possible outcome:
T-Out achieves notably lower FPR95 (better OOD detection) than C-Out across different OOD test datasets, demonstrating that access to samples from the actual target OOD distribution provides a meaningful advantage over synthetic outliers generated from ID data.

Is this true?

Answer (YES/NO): NO